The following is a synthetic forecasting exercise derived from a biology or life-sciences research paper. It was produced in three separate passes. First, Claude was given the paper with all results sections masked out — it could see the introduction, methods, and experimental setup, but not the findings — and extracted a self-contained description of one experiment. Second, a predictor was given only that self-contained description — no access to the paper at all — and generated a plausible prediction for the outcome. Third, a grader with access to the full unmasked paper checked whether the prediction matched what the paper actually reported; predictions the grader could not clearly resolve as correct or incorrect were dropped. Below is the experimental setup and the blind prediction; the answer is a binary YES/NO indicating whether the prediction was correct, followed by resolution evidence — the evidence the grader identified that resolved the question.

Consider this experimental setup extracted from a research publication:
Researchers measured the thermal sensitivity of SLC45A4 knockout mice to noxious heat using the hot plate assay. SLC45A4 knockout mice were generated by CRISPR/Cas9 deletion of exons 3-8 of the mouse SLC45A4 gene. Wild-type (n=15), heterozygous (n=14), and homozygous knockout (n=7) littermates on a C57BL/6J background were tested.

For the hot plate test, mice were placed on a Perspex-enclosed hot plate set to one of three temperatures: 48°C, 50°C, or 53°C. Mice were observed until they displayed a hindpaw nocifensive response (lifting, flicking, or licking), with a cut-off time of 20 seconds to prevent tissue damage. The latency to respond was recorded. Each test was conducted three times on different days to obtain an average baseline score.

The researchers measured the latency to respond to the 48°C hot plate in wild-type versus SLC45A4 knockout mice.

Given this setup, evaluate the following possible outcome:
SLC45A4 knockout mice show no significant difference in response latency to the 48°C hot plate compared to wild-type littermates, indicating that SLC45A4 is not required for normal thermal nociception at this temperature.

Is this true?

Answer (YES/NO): NO